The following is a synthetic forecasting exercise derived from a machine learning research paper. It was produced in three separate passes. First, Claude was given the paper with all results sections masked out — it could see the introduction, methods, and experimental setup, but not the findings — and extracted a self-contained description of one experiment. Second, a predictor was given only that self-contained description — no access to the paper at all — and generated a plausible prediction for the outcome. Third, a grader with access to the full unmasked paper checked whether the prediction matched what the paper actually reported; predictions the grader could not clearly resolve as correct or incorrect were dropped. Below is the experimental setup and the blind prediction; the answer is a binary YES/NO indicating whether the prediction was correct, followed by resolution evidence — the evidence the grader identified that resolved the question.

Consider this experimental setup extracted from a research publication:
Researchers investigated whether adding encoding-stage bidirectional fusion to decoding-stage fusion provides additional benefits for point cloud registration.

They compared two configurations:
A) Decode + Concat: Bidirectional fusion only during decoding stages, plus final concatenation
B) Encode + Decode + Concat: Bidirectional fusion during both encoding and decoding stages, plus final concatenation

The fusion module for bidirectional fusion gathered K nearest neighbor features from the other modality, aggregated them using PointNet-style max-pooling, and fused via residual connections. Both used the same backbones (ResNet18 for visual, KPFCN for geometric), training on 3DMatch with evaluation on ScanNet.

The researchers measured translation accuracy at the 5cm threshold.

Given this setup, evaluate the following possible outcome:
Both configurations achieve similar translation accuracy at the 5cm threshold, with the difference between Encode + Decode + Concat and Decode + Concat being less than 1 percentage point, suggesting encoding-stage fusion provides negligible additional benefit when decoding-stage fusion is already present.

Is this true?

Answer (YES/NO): YES